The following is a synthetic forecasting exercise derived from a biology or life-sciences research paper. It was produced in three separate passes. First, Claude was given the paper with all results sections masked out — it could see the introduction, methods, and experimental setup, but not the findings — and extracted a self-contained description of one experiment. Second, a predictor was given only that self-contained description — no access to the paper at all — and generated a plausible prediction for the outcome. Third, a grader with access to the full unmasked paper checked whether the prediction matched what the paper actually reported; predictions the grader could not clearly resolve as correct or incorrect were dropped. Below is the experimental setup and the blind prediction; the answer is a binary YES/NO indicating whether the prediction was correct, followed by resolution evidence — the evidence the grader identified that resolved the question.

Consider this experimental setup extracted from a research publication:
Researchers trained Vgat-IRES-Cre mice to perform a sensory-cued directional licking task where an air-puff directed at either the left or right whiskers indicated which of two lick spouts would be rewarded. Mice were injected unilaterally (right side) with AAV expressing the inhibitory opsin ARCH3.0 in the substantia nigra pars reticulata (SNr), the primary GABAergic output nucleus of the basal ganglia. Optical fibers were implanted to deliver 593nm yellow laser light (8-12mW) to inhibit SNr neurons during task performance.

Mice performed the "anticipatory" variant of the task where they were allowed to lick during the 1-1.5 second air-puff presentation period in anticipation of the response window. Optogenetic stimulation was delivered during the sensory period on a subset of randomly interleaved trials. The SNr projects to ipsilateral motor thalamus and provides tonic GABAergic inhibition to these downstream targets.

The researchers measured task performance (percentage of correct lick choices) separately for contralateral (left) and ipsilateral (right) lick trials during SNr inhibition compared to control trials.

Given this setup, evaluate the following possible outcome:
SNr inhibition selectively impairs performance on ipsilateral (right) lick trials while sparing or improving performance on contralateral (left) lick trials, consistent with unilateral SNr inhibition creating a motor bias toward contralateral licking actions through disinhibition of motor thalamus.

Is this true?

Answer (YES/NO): YES